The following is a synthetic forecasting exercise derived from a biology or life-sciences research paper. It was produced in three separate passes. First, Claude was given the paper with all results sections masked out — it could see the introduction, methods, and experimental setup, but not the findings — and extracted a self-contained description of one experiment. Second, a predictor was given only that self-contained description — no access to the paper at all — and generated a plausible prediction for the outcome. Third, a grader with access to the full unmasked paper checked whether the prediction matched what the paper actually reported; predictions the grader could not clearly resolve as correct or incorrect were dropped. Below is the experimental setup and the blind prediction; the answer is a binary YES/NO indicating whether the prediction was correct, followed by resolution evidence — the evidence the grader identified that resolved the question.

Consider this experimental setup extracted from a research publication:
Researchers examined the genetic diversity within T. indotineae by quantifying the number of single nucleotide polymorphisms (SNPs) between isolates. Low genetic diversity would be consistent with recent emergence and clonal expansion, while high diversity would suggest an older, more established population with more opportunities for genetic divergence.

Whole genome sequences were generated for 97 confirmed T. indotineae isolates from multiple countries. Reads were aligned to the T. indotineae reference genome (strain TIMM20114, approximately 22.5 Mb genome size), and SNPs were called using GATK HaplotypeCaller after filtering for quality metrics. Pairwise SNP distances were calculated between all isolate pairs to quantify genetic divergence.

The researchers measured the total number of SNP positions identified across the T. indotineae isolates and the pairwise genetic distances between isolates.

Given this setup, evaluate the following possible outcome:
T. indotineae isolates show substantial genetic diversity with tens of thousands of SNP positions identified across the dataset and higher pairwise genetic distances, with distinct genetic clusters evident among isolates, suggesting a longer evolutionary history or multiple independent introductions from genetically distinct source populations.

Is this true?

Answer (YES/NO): NO